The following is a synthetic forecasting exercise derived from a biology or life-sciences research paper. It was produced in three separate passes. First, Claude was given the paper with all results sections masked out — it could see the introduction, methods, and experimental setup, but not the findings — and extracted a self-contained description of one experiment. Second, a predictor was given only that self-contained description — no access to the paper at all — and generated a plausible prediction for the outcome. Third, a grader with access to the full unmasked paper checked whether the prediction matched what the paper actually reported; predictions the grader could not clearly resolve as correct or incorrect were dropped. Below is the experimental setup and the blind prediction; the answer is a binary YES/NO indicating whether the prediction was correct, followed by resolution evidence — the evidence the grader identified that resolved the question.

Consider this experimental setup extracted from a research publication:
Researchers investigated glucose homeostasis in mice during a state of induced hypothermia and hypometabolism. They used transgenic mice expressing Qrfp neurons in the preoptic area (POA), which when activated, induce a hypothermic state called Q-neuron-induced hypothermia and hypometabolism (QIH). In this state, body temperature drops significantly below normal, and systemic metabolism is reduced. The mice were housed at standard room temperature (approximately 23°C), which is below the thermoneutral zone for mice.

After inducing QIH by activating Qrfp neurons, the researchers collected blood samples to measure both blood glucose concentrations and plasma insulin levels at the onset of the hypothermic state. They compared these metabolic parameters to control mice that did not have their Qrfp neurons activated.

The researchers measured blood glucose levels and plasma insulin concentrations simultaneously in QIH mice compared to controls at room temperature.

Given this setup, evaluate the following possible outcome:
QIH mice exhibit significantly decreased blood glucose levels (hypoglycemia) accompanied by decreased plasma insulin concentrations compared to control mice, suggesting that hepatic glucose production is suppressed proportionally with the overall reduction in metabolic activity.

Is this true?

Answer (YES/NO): NO